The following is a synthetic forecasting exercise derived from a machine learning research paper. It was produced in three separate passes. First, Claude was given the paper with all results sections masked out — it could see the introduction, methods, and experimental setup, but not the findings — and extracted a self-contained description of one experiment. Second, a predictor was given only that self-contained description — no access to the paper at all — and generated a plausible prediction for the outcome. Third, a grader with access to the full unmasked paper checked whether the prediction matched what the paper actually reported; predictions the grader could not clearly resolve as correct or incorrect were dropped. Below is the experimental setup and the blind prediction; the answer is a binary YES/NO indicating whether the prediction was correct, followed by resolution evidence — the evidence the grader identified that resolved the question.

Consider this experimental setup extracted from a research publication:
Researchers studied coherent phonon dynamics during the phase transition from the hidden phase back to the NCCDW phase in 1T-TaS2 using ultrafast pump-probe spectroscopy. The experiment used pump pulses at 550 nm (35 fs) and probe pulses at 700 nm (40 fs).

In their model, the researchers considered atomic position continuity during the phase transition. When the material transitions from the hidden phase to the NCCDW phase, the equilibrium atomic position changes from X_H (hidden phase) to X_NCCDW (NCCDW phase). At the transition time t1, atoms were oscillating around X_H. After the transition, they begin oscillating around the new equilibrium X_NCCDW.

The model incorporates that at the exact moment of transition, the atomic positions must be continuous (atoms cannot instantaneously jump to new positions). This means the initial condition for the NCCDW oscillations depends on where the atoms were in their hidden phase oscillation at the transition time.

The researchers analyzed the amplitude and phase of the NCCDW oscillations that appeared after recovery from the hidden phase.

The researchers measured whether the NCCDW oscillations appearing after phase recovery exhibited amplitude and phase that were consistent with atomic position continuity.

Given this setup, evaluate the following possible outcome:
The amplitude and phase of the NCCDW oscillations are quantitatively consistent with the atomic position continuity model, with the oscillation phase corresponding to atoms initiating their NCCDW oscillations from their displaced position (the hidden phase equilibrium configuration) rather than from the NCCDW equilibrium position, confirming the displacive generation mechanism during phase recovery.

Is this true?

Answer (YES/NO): YES